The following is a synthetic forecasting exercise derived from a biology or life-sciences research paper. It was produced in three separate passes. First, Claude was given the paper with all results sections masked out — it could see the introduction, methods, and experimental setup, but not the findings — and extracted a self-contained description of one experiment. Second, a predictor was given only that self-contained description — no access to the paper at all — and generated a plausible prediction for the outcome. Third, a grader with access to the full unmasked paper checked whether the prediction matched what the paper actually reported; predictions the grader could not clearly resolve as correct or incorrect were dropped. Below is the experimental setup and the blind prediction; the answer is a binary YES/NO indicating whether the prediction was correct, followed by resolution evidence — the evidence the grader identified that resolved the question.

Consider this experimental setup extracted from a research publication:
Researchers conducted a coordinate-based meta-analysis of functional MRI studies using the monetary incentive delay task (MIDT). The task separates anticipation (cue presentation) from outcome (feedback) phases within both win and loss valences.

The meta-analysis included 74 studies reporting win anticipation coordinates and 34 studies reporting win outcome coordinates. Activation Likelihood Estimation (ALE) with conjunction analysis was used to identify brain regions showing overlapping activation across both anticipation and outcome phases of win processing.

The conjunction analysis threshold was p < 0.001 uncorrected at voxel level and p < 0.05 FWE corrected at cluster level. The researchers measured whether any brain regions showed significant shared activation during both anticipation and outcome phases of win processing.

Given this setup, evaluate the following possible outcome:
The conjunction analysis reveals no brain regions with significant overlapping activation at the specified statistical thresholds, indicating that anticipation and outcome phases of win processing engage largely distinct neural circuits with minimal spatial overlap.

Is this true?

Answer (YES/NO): NO